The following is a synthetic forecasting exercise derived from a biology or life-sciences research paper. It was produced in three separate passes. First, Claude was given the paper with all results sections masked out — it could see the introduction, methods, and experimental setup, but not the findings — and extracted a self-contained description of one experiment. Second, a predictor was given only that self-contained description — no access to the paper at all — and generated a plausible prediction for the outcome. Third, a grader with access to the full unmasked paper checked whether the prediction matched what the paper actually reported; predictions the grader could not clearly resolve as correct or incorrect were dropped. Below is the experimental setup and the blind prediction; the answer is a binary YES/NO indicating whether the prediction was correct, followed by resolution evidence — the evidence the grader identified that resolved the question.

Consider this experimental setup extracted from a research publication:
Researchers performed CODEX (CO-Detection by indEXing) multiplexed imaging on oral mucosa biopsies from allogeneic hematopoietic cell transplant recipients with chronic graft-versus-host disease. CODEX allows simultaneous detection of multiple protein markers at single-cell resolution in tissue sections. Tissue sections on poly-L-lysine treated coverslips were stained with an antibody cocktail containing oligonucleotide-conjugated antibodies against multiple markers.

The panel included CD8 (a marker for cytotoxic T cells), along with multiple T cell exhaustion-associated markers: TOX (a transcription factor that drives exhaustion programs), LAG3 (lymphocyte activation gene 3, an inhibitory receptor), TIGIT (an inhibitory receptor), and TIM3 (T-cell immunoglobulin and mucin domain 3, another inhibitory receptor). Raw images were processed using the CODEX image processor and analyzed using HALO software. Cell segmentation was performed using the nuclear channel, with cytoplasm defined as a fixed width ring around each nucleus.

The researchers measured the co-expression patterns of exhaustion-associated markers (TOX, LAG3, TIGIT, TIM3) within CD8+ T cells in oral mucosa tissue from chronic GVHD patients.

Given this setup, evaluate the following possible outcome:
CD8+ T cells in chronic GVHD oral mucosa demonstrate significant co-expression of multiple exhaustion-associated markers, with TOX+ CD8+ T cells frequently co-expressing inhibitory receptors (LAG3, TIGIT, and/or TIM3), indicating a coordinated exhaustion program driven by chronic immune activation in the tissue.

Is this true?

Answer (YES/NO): YES